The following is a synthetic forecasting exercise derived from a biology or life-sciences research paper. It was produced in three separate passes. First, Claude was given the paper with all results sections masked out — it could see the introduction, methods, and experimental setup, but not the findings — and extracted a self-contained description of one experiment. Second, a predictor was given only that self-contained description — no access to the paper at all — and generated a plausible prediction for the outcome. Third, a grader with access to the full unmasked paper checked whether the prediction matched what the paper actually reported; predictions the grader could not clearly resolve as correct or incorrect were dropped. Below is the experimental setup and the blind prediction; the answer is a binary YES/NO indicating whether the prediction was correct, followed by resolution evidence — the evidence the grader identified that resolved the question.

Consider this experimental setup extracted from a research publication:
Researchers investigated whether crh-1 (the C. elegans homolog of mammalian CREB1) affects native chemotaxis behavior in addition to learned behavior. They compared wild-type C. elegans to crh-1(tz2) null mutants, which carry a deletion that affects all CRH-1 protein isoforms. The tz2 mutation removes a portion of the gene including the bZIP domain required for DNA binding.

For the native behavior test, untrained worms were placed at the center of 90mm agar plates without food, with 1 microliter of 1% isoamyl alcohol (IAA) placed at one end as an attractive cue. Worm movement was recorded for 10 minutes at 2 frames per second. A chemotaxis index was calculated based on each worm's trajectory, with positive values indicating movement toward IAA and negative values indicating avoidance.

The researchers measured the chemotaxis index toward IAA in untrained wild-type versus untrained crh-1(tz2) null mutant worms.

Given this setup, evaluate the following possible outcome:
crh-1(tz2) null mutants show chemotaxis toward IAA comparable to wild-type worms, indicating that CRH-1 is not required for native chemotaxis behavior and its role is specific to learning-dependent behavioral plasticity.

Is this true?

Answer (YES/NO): NO